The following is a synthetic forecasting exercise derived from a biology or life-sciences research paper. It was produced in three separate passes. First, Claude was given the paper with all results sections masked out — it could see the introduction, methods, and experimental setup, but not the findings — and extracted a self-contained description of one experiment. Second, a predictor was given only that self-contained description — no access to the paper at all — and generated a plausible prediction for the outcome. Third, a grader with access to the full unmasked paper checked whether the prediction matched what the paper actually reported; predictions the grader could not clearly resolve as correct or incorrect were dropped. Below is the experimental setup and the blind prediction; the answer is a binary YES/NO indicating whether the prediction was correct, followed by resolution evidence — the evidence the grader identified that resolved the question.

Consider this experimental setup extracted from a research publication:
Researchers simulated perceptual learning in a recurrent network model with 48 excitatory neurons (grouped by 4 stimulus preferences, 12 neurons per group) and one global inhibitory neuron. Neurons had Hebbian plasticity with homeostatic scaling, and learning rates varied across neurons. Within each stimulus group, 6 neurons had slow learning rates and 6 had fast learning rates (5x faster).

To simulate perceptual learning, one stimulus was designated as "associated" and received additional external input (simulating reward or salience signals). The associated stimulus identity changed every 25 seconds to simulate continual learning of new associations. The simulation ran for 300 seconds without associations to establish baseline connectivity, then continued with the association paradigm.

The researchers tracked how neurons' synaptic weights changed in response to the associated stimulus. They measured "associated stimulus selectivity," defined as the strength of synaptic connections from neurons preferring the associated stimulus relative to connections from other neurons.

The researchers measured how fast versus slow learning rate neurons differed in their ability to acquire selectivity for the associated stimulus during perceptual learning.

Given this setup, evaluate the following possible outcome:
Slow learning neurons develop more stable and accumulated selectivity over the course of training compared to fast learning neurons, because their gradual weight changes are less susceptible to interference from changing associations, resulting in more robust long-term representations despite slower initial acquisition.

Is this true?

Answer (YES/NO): NO